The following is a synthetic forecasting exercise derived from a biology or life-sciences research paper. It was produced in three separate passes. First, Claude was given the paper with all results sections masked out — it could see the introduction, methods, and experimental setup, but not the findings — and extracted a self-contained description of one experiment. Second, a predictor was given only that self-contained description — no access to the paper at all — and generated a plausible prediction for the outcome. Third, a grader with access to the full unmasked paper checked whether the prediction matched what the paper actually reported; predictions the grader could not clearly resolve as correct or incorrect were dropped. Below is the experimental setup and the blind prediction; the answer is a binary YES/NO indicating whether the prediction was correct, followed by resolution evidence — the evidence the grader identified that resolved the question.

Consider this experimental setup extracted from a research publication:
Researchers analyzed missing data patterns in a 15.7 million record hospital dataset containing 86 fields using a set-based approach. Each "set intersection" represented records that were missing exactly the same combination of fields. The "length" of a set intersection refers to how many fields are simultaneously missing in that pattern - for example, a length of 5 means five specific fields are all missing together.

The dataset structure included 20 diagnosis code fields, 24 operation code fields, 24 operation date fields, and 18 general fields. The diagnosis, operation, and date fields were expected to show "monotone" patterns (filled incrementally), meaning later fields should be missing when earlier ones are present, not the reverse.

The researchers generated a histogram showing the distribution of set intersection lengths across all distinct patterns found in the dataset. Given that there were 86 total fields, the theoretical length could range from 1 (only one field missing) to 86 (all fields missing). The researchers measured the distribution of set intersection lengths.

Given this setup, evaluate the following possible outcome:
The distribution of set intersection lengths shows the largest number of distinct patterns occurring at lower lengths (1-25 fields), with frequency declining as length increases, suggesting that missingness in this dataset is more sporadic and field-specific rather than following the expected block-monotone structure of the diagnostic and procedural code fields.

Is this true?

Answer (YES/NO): NO